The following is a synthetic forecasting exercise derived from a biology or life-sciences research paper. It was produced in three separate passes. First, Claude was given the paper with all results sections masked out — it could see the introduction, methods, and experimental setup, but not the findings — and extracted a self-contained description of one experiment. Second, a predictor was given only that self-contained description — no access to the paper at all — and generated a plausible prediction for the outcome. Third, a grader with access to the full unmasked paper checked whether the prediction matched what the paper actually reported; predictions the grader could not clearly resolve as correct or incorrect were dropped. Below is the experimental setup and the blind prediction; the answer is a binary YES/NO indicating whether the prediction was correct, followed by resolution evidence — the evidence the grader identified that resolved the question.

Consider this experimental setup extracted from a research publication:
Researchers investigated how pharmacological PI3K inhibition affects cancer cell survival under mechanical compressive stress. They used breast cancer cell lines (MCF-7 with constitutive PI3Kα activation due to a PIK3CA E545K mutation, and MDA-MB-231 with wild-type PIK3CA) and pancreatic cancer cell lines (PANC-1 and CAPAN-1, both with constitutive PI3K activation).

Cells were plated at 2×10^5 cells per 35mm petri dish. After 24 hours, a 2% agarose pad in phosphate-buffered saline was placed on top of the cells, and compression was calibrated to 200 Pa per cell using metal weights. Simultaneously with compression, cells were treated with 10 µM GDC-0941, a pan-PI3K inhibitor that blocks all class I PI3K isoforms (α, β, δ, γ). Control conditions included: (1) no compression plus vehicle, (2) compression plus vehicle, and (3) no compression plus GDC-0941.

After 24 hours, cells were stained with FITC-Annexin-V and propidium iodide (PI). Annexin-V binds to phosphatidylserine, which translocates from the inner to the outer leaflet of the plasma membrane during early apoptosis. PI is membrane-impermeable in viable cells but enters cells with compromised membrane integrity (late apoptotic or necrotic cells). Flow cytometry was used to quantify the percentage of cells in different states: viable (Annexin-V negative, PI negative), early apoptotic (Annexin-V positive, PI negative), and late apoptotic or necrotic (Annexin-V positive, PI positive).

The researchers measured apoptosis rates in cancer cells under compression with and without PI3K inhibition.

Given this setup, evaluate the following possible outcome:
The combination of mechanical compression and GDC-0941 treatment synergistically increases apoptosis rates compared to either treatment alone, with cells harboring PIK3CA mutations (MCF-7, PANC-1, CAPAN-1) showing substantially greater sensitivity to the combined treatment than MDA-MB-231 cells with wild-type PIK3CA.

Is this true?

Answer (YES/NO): NO